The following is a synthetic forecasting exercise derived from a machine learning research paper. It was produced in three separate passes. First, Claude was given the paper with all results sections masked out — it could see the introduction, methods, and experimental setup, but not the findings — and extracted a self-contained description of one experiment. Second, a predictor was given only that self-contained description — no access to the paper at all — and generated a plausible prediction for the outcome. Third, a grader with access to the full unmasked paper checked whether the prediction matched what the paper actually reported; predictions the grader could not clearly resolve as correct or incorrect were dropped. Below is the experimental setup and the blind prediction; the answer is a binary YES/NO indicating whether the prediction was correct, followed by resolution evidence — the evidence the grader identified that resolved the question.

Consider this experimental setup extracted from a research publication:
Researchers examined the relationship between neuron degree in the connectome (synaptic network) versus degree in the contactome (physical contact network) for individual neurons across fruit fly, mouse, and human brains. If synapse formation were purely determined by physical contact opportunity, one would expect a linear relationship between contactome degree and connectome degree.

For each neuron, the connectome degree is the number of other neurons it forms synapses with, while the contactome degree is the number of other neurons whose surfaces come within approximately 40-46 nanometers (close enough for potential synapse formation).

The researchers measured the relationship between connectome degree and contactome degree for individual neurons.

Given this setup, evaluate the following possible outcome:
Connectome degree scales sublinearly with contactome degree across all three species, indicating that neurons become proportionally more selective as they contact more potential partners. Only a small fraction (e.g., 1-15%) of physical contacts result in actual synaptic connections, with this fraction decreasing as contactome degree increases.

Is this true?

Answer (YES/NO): NO